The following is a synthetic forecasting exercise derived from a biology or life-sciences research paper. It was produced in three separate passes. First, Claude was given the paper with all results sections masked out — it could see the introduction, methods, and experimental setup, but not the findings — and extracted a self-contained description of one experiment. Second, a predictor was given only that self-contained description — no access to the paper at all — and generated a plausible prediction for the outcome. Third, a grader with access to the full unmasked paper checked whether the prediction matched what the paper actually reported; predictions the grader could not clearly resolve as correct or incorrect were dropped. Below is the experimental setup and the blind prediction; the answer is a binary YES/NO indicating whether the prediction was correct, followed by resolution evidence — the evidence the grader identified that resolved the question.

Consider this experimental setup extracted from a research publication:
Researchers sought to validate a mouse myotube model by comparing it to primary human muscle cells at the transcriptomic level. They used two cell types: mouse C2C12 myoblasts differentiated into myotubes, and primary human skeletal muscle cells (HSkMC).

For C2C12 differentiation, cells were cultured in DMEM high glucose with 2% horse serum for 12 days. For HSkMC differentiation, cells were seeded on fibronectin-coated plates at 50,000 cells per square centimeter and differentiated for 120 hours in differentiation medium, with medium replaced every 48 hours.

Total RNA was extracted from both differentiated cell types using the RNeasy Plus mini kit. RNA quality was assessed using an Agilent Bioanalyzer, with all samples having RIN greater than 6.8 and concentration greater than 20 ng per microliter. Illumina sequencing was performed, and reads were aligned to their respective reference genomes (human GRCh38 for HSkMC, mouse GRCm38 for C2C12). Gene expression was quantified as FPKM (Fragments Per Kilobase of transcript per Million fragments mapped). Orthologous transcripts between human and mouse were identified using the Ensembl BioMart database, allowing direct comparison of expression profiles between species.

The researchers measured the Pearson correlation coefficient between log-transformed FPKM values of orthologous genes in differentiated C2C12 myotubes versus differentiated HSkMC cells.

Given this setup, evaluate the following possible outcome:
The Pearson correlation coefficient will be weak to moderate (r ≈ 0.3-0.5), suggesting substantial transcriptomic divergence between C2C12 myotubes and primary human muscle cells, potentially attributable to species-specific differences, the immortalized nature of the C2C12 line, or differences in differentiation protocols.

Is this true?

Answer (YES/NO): NO